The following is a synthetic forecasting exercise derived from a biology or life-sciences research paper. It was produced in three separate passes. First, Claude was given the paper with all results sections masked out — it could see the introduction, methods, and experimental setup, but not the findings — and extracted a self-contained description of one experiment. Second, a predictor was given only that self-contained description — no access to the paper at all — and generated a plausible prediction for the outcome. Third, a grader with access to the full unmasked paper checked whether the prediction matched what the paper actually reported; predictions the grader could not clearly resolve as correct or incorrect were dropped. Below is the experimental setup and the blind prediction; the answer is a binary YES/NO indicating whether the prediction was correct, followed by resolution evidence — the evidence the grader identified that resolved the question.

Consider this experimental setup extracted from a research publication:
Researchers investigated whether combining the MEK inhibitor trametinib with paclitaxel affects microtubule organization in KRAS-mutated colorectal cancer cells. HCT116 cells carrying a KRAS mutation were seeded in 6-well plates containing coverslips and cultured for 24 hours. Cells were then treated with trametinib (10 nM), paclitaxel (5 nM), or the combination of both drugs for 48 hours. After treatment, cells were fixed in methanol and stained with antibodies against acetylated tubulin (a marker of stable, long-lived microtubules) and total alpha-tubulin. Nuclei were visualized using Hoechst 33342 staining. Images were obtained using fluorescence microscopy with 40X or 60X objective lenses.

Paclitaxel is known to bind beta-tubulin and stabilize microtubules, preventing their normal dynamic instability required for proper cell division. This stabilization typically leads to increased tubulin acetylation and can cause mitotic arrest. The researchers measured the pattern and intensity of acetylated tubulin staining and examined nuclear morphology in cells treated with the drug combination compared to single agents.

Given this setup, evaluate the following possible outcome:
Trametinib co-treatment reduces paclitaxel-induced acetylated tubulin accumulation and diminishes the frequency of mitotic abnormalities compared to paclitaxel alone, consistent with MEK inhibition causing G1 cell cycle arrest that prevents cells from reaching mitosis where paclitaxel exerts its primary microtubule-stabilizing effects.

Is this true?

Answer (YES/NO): NO